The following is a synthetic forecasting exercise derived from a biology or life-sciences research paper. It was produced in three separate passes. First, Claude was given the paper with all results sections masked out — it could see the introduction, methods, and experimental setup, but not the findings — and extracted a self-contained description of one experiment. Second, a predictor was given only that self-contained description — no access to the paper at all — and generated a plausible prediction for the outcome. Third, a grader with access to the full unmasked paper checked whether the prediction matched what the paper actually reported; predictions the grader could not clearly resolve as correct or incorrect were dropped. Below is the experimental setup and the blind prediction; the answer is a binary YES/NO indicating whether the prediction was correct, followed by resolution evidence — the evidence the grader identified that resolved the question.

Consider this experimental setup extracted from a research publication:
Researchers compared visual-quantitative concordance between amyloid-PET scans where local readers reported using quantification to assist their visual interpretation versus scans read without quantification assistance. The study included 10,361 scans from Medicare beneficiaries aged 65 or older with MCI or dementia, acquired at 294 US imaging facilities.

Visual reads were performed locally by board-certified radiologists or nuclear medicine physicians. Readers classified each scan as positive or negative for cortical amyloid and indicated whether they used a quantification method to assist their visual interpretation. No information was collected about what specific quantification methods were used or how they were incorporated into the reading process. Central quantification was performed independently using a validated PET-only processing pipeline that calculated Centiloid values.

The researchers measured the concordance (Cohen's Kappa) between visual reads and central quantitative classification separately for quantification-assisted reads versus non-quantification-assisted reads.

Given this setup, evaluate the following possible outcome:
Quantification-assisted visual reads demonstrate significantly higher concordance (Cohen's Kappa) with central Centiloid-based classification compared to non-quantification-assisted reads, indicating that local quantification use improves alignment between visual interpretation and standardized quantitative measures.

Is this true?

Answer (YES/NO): YES